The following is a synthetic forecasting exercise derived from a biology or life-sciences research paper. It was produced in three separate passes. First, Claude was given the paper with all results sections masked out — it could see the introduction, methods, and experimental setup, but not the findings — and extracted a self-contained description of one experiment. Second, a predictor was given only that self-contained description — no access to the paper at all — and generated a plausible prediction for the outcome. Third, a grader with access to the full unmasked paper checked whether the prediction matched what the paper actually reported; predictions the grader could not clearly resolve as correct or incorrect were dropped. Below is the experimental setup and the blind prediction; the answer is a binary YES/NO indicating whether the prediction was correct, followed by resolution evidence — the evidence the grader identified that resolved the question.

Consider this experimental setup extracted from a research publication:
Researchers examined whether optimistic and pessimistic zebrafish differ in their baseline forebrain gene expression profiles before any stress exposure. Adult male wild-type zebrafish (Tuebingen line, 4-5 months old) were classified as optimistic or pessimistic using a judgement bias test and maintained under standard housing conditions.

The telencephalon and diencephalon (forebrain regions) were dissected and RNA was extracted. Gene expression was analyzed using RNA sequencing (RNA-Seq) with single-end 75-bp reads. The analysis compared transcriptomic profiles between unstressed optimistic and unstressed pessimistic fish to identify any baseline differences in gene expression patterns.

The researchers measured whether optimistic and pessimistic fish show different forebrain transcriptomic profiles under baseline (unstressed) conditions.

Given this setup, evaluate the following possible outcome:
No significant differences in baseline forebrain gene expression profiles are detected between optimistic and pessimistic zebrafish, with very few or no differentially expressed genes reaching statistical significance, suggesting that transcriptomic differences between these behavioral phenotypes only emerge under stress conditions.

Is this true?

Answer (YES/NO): NO